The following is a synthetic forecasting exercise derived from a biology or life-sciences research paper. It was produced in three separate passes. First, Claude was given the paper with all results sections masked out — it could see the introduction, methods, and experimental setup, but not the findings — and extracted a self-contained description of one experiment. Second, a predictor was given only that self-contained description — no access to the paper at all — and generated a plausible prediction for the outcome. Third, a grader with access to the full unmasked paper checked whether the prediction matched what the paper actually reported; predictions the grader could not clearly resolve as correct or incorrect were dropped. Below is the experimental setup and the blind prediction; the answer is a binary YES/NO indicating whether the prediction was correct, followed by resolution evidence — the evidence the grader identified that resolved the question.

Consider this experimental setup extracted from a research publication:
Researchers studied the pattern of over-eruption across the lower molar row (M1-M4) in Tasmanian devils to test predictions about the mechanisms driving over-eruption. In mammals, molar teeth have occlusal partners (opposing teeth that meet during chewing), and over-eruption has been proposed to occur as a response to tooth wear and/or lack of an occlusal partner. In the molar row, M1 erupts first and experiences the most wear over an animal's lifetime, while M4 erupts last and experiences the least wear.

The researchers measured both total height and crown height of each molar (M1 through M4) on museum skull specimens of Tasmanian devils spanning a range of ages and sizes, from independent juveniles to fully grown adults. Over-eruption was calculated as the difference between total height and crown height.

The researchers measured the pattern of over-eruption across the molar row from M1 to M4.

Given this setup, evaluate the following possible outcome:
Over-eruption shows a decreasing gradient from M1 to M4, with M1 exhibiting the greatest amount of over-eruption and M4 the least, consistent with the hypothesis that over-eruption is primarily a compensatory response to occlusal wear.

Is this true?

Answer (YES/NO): NO